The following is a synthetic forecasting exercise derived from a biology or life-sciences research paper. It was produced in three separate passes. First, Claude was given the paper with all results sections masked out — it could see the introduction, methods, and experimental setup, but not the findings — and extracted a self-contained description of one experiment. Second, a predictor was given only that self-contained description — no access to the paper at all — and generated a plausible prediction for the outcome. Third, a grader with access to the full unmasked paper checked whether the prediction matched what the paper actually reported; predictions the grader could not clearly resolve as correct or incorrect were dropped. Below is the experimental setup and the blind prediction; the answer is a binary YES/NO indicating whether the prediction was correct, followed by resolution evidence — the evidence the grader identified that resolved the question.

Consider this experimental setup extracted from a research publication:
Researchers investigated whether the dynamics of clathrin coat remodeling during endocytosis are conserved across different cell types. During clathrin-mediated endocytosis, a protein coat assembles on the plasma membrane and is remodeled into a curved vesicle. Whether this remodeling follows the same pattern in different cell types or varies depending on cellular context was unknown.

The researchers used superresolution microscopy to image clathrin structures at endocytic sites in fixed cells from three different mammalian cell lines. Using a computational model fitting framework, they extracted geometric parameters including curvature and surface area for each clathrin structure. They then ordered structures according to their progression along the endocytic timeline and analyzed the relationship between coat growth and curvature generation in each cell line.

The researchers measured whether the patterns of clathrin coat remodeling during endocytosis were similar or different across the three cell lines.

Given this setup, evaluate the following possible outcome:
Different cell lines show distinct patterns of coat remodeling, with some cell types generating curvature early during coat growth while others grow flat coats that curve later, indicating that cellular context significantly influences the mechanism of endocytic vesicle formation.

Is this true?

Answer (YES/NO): NO